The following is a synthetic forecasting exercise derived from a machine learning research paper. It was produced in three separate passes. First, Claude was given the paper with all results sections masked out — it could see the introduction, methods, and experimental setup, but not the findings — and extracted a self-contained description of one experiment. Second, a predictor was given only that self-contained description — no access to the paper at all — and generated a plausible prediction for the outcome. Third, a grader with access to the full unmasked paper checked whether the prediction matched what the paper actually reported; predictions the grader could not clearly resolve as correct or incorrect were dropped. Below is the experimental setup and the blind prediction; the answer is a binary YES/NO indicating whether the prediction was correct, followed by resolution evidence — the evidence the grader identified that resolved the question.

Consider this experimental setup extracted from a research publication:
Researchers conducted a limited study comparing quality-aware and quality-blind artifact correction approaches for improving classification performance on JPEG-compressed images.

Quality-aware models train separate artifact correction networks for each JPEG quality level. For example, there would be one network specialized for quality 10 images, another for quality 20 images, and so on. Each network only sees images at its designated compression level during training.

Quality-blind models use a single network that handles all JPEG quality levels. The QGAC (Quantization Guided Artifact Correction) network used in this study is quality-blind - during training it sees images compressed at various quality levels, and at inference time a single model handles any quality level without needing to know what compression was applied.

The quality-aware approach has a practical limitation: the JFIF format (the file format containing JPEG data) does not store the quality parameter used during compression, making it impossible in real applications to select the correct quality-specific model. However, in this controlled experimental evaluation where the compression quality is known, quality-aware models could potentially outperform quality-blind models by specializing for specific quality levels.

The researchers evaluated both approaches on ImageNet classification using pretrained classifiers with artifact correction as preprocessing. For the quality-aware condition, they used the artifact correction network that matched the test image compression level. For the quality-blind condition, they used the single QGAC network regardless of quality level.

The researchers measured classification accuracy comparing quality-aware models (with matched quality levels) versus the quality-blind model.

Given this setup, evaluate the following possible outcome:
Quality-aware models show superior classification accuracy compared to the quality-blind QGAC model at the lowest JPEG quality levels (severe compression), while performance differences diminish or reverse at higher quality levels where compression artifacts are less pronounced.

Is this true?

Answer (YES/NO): NO